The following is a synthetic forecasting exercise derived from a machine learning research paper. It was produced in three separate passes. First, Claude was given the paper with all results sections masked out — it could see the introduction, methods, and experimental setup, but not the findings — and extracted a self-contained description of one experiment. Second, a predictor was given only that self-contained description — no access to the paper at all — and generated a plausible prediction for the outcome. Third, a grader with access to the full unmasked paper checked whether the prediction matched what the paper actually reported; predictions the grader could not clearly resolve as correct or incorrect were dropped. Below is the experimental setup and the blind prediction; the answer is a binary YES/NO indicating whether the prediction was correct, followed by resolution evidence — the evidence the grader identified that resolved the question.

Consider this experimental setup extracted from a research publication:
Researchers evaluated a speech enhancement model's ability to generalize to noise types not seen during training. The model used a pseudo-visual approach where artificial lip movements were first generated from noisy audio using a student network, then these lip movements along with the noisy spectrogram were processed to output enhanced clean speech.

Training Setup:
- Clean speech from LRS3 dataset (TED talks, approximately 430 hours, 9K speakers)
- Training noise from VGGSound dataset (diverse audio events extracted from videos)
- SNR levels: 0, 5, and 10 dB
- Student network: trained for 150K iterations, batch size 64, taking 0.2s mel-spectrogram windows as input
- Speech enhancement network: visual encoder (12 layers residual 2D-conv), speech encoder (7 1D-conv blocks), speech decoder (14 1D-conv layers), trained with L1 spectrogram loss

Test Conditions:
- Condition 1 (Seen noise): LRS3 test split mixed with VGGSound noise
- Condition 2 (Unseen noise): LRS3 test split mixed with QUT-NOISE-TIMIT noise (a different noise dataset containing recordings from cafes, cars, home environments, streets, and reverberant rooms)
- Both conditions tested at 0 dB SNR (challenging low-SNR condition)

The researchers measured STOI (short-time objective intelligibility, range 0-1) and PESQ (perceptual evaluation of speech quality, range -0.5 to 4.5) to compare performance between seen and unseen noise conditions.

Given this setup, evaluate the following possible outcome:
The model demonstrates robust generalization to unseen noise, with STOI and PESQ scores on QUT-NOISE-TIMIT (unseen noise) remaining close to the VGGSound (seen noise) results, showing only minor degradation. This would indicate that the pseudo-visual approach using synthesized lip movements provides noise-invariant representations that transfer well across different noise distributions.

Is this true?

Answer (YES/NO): YES